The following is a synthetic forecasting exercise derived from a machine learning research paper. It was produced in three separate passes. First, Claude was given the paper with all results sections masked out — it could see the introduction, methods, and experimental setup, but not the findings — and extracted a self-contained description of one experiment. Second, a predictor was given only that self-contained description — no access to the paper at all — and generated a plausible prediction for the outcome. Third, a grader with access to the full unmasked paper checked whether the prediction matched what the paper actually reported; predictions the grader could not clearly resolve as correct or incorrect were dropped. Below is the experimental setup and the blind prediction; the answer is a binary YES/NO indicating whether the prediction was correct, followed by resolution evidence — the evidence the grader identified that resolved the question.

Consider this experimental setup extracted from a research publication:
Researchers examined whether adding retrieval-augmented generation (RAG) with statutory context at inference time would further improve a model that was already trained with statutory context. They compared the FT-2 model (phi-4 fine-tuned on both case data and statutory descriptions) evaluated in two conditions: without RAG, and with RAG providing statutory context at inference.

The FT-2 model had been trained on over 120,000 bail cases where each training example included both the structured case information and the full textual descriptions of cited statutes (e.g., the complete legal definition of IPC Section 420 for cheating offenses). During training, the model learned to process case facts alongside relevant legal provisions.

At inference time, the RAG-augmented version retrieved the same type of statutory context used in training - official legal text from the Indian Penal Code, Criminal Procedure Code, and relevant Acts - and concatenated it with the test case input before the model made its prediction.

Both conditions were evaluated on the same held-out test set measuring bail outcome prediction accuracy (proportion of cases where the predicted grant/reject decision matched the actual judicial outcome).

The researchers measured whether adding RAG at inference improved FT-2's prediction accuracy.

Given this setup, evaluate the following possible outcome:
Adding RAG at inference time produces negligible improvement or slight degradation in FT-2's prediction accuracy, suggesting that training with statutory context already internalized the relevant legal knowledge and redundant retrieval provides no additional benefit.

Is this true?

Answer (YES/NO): YES